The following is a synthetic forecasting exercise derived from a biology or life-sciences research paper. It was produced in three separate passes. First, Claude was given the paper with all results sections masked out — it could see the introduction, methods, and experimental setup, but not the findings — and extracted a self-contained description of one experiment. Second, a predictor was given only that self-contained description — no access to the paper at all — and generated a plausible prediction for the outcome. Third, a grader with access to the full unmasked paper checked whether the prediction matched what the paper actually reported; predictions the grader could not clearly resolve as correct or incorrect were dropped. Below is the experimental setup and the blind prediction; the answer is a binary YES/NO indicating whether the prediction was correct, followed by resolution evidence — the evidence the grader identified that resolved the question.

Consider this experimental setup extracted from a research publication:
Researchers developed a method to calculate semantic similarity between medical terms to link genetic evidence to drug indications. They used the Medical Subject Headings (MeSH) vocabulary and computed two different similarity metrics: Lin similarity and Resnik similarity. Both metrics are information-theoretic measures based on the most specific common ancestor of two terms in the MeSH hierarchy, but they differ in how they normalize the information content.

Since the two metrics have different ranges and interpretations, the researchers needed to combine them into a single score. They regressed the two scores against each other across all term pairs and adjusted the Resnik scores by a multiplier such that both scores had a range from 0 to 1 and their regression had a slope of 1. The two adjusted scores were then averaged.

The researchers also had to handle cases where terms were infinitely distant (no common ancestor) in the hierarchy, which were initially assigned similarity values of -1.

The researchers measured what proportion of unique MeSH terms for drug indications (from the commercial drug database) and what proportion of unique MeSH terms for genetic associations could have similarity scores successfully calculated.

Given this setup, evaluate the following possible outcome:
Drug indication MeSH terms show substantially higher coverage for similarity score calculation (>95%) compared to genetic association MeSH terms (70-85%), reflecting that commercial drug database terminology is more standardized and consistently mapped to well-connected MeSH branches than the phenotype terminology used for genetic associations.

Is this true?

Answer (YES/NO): NO